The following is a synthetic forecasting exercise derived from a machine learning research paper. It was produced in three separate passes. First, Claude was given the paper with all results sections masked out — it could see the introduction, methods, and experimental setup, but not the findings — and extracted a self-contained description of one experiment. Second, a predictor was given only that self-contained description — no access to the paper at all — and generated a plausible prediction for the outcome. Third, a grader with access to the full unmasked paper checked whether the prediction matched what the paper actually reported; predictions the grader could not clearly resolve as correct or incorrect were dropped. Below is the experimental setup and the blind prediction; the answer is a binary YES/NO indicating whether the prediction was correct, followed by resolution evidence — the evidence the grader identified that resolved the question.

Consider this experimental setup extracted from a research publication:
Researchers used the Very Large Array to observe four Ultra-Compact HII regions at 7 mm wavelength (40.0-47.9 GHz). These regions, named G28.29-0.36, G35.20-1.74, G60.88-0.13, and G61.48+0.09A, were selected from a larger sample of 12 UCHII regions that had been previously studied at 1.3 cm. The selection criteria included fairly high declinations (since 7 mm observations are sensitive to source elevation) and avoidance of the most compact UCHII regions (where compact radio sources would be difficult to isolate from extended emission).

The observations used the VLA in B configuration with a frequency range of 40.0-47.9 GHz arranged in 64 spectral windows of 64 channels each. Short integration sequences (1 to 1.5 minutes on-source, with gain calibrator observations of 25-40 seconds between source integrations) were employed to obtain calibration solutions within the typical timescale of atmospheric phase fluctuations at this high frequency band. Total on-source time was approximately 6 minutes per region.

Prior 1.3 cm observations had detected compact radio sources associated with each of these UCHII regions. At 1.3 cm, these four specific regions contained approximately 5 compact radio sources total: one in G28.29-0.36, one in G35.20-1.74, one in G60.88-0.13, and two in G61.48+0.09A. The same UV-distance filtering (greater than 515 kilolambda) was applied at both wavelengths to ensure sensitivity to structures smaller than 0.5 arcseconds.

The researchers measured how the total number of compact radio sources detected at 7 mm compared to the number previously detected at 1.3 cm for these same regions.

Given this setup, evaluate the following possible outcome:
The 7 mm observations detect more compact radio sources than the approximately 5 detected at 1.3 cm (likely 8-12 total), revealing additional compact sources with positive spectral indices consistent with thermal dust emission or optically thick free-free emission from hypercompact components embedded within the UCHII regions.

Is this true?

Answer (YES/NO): NO